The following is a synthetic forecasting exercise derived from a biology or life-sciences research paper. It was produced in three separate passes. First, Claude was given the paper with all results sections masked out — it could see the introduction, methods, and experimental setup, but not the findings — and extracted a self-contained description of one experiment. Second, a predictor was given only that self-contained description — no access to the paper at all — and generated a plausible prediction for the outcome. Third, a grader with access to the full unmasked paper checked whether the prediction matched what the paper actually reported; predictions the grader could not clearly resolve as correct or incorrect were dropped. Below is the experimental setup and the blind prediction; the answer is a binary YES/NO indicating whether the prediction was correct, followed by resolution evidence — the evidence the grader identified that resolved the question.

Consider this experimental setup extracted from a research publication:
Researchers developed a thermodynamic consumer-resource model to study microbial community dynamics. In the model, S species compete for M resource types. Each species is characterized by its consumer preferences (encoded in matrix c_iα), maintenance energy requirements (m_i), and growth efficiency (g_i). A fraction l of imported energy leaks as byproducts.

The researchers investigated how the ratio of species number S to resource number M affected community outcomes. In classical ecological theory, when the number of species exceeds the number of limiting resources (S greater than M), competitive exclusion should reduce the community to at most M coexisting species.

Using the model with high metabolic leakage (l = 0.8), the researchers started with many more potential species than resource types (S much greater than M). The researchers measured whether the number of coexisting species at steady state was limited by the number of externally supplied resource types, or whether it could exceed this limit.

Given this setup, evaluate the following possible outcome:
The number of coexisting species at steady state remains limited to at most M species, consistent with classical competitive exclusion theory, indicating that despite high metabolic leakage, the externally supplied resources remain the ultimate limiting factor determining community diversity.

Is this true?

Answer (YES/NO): NO